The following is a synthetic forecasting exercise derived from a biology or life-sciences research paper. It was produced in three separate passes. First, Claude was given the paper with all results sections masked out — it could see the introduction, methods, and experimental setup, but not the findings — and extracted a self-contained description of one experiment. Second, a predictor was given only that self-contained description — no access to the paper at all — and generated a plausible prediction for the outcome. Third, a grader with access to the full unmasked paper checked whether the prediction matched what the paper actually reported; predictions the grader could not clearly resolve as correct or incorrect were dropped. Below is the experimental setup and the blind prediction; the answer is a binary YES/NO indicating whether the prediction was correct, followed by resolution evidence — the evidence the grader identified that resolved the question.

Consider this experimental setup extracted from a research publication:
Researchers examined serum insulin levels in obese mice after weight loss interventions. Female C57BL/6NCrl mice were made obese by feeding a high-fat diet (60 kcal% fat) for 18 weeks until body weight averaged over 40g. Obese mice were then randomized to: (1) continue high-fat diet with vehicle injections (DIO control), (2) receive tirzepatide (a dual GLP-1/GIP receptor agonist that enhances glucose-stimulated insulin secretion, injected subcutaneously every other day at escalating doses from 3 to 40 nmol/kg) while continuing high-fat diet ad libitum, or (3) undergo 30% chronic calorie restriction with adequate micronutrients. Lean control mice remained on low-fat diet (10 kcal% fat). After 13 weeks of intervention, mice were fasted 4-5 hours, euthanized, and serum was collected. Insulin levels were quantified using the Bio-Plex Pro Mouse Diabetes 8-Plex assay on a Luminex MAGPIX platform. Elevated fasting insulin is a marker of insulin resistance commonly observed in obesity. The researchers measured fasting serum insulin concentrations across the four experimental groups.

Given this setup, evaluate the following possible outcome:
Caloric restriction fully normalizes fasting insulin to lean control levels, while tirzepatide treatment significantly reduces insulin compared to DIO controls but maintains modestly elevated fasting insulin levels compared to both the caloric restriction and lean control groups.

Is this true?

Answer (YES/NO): NO